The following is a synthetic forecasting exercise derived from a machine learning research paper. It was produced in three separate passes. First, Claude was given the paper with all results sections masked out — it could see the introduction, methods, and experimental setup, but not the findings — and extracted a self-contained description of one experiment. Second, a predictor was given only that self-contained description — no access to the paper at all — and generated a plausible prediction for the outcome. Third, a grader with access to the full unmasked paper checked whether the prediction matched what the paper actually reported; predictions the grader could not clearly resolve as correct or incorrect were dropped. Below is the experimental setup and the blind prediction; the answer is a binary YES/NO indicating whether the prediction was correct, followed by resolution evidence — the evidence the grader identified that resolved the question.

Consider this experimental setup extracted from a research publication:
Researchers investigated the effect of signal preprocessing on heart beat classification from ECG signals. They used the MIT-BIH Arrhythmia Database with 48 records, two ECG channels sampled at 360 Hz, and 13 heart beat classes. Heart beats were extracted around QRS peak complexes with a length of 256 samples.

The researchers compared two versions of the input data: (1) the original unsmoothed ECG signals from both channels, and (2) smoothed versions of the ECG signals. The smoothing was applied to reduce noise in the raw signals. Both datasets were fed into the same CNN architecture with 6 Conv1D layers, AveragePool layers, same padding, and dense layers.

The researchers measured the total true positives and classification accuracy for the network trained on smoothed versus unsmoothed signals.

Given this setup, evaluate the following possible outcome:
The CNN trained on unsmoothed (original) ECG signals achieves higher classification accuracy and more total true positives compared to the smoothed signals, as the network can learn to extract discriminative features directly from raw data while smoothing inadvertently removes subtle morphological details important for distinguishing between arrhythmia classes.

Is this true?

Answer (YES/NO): YES